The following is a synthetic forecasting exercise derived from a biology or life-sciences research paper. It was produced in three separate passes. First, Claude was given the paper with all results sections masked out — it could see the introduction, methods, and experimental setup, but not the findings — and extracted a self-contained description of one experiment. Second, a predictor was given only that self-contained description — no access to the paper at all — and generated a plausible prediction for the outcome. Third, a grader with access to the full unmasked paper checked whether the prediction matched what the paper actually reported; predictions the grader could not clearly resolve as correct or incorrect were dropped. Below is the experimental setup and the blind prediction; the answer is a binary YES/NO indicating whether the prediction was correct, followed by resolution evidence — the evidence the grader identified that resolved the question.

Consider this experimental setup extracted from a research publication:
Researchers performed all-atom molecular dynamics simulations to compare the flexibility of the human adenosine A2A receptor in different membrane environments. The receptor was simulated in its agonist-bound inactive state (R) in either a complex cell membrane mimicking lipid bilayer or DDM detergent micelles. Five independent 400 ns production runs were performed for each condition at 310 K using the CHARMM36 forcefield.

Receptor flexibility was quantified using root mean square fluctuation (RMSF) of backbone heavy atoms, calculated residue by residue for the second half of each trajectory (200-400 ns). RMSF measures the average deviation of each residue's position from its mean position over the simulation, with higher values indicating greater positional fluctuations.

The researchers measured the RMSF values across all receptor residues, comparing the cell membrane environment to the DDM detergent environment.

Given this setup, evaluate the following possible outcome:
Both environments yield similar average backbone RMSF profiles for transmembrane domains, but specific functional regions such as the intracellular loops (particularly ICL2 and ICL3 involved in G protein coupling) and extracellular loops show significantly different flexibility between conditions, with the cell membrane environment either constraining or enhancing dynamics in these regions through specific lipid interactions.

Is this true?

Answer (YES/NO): NO